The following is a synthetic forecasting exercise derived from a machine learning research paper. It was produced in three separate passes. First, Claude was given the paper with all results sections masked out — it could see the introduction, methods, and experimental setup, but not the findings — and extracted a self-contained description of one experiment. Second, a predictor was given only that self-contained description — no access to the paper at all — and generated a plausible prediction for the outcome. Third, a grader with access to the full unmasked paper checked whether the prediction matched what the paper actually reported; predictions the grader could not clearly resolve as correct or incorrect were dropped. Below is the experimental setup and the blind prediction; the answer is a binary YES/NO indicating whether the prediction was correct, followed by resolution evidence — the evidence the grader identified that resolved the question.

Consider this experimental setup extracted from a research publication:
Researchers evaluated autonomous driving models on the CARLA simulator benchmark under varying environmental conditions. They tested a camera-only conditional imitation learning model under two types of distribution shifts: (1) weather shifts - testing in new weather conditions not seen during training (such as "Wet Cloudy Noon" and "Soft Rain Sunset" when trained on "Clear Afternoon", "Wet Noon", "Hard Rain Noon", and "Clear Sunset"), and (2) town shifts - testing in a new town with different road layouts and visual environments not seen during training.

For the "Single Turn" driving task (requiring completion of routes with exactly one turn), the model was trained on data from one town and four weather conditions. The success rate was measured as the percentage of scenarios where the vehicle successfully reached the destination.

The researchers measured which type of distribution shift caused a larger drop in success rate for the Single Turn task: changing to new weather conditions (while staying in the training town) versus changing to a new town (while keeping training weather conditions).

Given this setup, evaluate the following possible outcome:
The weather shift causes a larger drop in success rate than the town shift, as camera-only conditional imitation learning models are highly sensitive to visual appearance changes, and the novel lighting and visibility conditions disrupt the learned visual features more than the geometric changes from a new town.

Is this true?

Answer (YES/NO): NO